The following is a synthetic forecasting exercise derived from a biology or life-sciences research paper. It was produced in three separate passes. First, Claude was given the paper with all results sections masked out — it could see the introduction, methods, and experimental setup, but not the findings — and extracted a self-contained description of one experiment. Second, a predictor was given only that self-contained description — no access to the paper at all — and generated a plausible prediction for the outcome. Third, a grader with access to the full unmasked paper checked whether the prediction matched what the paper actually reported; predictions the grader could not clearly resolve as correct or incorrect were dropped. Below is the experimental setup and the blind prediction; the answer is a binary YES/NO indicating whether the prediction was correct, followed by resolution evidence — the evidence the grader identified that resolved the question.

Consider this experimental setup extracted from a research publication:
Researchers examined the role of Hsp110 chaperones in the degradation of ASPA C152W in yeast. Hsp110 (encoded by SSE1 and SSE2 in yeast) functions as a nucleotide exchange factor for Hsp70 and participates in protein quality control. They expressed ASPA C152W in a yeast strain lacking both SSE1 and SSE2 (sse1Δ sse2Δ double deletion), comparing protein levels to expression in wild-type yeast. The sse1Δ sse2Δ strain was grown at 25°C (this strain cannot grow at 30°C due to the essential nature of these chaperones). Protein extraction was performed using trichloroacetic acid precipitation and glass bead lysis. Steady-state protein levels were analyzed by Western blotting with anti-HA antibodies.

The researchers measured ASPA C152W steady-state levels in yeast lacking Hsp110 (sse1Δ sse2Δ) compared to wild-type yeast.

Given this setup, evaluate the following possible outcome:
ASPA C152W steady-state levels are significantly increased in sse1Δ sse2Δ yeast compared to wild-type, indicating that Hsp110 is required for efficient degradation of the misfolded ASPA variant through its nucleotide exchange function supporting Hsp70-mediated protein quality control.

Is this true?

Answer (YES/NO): YES